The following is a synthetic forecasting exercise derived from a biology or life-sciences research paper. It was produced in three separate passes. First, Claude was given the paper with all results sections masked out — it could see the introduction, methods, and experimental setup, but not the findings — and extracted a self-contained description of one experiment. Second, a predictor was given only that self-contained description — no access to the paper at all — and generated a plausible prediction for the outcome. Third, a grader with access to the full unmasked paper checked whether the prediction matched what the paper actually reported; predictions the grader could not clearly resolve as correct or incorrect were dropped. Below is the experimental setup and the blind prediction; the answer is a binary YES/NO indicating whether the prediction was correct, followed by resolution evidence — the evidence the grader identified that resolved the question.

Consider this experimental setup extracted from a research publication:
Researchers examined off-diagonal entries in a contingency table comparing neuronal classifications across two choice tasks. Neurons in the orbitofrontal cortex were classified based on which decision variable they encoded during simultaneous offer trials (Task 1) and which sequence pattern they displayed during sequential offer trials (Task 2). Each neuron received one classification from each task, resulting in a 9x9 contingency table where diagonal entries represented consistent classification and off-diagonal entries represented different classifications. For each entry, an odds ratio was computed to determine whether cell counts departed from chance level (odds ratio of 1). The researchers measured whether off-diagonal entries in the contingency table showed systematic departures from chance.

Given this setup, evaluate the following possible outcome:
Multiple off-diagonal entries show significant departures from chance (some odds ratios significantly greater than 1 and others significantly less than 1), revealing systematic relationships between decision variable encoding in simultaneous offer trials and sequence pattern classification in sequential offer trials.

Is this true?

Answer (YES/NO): NO